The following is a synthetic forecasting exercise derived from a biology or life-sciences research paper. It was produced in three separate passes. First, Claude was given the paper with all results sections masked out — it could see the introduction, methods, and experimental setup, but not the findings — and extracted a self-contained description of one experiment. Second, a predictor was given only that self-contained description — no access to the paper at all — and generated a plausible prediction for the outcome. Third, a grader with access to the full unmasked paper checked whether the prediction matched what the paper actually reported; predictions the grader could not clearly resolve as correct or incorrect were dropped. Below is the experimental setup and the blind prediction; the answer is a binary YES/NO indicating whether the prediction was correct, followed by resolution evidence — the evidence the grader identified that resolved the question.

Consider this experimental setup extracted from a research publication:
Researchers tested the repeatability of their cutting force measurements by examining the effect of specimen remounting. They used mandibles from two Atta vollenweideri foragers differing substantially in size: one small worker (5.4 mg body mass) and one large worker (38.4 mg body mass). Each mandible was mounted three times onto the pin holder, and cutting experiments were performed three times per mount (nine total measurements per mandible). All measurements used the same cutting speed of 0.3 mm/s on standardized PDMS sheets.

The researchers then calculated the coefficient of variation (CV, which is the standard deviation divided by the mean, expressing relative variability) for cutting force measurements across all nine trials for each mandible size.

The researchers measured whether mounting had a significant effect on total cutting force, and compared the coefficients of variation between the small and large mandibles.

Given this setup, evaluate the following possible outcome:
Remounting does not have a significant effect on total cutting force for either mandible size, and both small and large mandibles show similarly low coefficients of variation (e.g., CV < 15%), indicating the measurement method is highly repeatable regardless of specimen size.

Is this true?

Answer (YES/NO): NO